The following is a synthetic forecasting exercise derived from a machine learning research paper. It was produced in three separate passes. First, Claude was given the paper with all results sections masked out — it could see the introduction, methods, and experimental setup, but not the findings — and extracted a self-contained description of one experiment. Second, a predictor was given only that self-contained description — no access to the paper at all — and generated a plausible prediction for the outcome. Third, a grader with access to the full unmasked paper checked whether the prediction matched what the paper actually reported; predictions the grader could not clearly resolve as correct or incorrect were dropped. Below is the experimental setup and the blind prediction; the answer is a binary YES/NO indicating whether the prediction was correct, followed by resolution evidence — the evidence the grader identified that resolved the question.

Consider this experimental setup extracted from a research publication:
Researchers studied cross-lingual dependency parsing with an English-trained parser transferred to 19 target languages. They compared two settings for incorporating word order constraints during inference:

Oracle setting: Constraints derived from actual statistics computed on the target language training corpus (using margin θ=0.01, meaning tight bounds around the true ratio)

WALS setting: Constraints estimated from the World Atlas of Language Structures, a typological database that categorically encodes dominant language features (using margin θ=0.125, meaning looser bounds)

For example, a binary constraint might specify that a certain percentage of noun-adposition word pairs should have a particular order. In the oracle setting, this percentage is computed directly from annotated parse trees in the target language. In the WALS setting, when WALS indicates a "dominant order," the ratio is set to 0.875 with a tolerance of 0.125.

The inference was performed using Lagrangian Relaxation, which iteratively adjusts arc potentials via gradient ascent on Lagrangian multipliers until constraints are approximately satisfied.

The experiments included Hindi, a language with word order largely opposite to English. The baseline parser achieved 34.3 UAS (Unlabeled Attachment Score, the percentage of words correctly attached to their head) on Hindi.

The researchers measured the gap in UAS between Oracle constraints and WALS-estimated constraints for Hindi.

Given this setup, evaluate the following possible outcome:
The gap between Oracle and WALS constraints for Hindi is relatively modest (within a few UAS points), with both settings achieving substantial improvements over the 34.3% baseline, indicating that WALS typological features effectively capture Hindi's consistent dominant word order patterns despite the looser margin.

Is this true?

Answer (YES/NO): YES